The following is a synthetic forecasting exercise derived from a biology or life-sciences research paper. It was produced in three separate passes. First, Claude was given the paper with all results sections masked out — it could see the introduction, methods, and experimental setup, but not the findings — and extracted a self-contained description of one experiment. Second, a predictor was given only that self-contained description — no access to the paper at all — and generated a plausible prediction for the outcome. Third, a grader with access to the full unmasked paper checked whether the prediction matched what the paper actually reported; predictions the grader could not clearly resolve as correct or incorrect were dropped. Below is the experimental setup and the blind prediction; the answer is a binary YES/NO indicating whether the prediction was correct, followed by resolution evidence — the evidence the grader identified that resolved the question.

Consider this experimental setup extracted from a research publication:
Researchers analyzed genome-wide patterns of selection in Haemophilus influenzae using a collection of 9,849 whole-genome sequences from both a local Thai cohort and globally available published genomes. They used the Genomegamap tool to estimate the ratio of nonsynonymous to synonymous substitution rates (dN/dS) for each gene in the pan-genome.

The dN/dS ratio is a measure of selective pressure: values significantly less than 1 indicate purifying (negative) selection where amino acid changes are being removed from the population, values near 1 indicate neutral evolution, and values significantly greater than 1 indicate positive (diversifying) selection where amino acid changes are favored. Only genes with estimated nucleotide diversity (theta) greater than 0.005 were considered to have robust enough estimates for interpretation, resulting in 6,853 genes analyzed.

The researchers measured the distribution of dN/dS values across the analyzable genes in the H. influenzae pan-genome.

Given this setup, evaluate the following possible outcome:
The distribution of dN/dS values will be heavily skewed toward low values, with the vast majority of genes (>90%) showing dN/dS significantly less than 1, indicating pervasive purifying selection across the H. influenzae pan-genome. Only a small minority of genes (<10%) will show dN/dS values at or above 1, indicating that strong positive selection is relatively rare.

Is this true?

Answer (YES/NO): YES